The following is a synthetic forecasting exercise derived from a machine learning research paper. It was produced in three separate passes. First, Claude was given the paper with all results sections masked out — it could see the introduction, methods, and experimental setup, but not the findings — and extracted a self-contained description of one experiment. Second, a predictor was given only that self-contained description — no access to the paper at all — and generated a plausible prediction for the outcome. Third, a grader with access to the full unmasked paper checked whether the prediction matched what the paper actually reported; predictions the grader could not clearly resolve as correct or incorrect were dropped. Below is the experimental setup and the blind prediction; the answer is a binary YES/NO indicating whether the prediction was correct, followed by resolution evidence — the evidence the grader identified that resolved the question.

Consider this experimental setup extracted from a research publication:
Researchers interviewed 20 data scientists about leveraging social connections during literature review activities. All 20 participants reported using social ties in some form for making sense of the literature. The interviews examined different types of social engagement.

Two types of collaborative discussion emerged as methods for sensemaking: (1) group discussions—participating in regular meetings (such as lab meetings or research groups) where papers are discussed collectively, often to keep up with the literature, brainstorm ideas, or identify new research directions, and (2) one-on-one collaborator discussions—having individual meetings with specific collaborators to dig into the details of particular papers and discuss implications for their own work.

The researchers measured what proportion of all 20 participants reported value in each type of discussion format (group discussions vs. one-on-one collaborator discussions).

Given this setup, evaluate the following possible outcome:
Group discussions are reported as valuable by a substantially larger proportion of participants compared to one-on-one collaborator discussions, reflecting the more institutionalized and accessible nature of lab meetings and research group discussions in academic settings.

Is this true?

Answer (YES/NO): NO